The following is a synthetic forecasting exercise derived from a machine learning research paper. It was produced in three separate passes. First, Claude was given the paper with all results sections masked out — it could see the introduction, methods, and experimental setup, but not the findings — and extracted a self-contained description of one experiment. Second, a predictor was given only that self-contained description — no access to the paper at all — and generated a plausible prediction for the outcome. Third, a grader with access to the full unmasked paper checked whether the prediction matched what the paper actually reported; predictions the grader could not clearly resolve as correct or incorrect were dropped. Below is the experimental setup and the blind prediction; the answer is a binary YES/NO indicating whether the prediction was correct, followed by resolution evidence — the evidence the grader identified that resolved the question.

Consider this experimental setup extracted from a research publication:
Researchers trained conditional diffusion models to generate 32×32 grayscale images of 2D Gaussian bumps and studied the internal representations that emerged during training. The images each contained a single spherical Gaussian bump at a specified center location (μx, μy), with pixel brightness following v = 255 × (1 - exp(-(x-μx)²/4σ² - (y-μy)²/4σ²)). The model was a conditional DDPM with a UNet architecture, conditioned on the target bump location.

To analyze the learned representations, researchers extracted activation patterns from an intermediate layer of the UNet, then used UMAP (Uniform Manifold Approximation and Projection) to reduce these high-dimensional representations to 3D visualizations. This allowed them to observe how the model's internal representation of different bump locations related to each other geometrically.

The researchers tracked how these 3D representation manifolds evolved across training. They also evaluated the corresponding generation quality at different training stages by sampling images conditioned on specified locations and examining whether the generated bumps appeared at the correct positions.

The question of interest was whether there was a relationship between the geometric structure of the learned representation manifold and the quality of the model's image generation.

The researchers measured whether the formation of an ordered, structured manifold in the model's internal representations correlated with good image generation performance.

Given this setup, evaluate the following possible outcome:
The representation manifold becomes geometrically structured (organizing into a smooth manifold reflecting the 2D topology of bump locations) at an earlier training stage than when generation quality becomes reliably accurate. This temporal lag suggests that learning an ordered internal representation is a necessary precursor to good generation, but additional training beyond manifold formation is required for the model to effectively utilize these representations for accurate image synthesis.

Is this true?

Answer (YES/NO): NO